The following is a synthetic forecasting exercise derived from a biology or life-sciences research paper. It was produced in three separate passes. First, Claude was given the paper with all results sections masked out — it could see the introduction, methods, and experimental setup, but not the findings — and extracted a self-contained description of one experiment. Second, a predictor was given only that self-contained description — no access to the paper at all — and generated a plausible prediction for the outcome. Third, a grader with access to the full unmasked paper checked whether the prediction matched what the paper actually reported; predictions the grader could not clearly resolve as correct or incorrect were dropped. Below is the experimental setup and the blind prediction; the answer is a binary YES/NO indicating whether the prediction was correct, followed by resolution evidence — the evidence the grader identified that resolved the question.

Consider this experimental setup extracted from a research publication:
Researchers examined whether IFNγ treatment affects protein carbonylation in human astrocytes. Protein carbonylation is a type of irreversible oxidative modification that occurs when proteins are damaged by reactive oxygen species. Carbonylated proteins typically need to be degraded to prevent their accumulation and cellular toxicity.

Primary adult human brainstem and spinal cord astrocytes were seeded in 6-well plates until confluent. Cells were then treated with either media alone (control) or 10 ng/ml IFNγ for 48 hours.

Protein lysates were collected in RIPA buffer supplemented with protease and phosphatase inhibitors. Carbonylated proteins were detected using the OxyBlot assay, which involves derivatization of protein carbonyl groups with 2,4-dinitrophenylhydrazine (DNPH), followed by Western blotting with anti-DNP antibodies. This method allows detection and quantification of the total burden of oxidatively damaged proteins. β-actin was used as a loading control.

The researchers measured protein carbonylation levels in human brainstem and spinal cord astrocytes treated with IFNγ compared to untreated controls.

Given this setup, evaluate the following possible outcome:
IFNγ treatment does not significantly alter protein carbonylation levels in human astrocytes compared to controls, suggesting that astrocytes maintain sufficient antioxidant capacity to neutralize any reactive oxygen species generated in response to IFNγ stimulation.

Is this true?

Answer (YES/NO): NO